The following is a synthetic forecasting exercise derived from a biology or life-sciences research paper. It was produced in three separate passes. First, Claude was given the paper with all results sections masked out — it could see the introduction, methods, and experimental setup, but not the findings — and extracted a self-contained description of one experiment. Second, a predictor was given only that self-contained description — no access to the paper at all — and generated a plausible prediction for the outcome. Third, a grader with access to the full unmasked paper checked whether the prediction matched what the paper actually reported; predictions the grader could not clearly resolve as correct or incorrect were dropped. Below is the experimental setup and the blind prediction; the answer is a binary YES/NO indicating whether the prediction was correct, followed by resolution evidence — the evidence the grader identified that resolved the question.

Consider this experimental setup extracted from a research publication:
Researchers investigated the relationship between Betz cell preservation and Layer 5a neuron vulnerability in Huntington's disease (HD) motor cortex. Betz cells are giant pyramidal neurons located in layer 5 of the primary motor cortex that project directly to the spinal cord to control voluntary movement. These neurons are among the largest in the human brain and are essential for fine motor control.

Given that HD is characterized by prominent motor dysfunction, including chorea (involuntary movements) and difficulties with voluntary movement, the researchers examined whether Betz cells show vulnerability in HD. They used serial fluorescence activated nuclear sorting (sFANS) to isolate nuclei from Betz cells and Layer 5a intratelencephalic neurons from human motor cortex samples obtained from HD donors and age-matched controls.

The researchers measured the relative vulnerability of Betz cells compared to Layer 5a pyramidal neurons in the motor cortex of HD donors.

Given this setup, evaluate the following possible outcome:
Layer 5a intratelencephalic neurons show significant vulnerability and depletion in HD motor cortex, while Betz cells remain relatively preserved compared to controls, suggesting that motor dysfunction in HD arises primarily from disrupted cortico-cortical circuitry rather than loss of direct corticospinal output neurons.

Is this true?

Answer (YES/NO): YES